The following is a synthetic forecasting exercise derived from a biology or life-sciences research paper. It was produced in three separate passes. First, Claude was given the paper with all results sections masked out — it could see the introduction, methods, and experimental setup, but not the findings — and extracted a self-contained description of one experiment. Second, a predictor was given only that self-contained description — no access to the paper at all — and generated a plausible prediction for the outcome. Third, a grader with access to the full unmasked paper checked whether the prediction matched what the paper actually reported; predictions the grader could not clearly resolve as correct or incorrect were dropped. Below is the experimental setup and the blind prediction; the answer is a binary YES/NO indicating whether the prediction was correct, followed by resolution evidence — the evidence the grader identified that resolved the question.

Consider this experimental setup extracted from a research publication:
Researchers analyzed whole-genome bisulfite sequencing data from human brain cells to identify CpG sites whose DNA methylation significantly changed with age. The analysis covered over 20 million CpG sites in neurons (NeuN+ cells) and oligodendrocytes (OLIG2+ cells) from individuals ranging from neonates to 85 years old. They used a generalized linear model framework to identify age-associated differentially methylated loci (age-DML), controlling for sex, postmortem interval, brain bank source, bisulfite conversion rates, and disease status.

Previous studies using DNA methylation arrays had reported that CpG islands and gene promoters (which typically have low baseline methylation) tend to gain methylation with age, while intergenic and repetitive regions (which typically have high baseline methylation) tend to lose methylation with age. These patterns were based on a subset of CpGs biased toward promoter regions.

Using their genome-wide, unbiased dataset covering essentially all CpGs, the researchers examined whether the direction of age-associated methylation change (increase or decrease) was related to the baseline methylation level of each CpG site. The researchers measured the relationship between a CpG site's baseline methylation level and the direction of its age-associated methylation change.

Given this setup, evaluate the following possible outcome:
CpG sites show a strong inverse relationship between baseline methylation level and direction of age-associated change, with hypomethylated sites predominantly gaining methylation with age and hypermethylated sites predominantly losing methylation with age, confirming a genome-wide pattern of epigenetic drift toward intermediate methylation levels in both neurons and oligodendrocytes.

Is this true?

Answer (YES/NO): NO